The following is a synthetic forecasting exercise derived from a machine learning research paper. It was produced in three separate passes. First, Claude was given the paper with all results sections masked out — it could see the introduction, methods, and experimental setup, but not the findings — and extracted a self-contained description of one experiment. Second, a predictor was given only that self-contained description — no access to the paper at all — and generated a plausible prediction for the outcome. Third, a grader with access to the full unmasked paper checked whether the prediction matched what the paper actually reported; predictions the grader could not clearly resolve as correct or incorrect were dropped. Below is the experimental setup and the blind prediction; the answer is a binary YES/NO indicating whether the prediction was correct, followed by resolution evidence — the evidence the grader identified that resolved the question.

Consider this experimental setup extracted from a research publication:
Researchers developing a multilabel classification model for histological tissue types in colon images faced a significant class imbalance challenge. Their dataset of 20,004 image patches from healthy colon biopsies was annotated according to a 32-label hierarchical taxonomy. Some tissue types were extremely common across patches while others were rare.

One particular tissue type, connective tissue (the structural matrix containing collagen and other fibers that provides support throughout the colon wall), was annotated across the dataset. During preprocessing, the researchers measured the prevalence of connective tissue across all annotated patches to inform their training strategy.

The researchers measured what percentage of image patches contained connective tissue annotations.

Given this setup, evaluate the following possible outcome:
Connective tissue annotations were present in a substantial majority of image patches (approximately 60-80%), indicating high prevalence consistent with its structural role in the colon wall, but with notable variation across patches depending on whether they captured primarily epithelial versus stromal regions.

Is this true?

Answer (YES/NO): NO